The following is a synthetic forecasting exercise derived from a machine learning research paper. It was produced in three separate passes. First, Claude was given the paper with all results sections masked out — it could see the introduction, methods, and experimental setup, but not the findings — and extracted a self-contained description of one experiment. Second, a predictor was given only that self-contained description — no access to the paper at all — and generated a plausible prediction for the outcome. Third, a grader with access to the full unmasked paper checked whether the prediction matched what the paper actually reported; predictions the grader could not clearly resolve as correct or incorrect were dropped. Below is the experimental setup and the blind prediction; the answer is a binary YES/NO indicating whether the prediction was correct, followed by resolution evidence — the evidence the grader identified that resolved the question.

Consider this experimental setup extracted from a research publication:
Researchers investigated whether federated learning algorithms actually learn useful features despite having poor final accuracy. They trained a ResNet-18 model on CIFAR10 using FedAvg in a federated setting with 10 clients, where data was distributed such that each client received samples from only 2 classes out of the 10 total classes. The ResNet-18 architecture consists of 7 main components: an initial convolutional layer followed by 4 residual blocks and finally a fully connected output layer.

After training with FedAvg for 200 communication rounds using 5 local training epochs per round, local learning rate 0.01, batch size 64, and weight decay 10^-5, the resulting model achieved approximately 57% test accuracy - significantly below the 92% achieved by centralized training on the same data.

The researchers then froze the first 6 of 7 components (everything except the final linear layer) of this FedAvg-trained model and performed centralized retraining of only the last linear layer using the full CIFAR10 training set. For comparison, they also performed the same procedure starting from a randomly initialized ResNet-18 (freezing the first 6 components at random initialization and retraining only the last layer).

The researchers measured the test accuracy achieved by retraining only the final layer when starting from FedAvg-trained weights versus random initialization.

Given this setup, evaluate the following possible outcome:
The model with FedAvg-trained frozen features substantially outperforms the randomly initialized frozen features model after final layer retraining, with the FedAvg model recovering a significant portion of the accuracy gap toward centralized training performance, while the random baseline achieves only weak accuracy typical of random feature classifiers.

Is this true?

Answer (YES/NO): YES